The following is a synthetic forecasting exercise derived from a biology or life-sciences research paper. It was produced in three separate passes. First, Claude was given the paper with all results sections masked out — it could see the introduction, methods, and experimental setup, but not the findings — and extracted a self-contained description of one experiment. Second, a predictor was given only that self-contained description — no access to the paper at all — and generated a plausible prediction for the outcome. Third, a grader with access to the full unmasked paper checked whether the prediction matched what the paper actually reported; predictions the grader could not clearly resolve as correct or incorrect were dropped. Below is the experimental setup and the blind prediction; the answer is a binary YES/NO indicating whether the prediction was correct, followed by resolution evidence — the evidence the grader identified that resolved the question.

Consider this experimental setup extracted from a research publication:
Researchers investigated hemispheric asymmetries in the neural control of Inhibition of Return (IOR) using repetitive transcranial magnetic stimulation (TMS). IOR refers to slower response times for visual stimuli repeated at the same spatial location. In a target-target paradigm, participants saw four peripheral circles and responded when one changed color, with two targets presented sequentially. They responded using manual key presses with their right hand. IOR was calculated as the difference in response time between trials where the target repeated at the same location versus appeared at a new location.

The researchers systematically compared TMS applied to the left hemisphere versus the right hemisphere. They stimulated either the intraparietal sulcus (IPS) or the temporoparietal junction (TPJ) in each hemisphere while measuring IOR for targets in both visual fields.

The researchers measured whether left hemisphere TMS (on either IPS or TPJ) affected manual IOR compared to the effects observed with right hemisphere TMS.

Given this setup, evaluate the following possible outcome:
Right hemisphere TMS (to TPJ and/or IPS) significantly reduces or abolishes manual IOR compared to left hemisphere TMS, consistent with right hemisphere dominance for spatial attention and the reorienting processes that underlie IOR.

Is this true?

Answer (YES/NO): YES